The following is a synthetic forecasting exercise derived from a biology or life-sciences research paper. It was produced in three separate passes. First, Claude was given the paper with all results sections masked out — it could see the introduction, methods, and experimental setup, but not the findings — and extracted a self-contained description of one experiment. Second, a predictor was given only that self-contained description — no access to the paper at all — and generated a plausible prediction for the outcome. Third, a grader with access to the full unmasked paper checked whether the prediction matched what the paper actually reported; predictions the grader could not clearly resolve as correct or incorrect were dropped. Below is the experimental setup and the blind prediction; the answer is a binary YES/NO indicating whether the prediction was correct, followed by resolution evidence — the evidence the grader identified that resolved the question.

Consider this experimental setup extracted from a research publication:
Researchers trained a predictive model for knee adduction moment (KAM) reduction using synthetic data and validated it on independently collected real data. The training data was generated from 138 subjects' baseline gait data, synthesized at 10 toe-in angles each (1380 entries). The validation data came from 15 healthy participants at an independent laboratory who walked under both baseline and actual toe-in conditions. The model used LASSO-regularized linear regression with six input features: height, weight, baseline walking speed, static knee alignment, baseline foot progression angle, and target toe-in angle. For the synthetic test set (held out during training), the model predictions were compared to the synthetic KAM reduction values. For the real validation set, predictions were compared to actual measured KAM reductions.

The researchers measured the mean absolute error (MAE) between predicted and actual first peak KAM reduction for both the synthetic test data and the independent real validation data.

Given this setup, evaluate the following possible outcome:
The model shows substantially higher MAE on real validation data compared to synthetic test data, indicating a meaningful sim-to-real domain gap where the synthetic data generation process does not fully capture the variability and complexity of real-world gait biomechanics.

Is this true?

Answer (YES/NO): NO